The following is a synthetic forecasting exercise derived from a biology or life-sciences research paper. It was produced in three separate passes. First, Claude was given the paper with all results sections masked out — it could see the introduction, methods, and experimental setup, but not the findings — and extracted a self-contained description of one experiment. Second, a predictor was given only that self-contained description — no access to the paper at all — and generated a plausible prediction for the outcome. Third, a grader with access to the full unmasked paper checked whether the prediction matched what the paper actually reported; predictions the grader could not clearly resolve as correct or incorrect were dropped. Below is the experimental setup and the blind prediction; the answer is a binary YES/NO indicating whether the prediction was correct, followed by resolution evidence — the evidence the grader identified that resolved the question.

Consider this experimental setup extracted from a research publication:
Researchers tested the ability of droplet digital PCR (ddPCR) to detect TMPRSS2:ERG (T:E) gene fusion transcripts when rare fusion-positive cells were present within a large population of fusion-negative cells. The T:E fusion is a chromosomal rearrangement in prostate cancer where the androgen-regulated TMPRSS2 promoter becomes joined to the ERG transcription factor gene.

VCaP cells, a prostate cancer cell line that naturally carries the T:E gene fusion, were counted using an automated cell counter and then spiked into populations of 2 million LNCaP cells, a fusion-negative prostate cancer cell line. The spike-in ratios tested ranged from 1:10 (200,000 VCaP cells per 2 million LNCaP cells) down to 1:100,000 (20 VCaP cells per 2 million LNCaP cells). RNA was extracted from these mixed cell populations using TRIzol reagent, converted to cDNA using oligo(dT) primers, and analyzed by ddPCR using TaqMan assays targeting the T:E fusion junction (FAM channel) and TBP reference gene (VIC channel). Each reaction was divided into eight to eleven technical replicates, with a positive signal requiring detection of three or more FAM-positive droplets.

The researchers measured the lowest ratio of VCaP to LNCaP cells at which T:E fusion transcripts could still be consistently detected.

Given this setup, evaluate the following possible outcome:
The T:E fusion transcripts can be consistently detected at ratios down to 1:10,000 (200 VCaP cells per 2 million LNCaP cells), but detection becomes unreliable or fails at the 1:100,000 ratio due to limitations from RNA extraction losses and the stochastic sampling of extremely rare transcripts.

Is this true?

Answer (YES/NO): YES